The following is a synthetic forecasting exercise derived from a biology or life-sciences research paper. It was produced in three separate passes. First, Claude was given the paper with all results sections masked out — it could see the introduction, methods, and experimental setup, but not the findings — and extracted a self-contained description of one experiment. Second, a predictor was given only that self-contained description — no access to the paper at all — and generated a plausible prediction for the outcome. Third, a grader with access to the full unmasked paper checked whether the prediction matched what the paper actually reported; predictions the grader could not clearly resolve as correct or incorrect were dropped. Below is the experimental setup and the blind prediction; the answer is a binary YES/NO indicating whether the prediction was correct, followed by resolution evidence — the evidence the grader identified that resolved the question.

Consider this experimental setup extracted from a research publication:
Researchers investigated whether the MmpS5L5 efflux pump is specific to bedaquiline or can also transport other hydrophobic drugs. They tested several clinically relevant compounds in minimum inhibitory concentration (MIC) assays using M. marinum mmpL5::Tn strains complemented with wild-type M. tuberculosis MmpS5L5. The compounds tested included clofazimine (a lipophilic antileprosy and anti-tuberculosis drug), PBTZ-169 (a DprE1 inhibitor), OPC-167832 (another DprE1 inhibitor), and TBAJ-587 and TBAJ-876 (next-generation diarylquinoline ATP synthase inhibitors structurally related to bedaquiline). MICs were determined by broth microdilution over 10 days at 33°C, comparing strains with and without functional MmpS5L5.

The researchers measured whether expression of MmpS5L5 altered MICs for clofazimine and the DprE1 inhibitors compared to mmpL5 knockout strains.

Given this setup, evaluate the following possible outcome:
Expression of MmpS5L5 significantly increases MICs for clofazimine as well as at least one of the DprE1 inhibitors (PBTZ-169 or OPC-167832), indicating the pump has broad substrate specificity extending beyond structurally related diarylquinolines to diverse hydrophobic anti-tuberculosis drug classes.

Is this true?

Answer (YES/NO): YES